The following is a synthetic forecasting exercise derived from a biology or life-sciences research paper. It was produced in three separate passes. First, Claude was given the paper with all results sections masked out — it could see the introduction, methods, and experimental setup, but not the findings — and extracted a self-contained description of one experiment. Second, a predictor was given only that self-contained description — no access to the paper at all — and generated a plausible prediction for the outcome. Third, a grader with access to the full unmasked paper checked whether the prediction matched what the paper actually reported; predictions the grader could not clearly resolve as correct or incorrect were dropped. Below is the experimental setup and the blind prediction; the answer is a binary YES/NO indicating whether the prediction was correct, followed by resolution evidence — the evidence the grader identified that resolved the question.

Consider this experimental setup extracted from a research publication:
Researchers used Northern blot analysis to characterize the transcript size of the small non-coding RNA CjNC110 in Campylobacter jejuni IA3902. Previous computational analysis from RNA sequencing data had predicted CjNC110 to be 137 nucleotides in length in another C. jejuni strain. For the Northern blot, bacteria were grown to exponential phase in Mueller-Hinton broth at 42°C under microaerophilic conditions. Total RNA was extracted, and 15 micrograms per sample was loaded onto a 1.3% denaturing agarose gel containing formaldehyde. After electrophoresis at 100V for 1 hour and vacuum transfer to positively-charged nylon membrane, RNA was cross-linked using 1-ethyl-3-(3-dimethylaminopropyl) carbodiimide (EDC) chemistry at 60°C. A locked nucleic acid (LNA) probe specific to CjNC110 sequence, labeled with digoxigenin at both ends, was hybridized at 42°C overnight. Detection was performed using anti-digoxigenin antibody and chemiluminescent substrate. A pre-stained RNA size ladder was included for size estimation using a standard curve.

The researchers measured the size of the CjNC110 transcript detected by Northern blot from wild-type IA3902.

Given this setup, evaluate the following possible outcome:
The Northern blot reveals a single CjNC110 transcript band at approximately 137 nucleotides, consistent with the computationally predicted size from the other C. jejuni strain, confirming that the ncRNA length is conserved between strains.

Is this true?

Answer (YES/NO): NO